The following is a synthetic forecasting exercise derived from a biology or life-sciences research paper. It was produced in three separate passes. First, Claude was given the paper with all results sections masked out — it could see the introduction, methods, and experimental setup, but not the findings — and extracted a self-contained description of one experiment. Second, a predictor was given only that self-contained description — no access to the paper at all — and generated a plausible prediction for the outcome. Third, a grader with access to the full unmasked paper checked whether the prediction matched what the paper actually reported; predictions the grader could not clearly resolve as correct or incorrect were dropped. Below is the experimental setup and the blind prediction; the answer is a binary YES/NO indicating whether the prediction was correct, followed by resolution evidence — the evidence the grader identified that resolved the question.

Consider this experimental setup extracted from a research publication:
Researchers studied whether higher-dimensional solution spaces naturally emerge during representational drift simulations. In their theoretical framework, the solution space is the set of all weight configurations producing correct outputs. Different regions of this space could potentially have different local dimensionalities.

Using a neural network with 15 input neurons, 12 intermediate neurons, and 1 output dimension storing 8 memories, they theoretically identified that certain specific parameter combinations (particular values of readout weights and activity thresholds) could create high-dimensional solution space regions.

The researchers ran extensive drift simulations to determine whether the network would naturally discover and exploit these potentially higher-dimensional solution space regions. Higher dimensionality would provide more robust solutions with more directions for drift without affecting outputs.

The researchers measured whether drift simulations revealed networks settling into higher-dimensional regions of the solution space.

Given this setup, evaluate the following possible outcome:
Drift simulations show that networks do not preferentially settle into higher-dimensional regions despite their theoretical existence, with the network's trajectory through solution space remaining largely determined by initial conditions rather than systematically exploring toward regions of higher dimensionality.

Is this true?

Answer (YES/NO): YES